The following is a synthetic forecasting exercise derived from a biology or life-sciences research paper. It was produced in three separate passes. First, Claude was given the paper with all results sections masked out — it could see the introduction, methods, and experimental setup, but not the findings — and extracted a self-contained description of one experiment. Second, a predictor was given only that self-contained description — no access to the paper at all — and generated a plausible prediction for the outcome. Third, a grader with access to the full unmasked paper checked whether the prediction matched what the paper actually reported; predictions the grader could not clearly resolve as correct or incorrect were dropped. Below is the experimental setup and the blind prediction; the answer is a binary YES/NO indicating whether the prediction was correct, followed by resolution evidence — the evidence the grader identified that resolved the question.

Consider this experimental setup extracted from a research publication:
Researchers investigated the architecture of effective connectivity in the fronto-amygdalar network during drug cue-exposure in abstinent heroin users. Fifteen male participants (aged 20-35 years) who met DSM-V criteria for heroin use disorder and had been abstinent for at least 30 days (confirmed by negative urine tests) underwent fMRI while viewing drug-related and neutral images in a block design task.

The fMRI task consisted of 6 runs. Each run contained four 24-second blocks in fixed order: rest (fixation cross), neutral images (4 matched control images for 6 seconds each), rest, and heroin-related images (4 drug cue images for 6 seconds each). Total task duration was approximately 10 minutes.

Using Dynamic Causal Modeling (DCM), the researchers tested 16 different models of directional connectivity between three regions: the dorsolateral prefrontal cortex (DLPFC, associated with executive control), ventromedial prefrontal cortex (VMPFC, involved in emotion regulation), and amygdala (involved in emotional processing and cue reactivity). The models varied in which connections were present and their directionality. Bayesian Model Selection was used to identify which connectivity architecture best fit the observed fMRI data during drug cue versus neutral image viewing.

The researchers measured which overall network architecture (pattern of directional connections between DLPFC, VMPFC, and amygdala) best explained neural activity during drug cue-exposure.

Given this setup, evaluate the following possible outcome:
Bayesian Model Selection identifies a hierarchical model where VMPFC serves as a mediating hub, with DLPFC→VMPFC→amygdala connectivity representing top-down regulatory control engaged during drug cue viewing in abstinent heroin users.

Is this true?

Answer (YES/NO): YES